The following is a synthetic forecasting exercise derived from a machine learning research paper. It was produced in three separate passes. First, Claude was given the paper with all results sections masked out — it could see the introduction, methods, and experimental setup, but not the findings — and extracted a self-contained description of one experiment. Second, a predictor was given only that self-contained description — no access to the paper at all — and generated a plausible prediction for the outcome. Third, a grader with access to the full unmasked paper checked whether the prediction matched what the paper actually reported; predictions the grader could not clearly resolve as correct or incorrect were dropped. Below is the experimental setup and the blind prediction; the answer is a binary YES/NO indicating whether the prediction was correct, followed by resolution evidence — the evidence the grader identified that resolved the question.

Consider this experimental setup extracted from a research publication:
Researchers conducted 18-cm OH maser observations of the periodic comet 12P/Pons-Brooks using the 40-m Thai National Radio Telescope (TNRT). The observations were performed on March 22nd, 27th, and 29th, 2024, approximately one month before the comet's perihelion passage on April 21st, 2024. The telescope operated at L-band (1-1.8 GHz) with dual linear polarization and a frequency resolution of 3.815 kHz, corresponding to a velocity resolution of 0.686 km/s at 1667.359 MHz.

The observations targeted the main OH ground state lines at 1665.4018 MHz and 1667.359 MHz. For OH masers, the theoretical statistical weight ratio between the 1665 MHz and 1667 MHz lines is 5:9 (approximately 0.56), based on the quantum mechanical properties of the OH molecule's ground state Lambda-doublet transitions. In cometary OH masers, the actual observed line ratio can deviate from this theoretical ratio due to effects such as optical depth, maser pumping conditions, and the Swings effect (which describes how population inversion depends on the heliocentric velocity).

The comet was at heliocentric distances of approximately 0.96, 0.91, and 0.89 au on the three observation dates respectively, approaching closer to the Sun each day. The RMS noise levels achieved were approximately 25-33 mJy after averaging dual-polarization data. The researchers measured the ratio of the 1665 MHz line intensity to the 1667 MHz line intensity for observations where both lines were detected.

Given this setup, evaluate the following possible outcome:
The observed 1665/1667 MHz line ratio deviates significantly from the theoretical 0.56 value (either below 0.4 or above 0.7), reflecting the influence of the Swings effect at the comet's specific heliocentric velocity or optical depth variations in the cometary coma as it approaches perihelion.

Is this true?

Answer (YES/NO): NO